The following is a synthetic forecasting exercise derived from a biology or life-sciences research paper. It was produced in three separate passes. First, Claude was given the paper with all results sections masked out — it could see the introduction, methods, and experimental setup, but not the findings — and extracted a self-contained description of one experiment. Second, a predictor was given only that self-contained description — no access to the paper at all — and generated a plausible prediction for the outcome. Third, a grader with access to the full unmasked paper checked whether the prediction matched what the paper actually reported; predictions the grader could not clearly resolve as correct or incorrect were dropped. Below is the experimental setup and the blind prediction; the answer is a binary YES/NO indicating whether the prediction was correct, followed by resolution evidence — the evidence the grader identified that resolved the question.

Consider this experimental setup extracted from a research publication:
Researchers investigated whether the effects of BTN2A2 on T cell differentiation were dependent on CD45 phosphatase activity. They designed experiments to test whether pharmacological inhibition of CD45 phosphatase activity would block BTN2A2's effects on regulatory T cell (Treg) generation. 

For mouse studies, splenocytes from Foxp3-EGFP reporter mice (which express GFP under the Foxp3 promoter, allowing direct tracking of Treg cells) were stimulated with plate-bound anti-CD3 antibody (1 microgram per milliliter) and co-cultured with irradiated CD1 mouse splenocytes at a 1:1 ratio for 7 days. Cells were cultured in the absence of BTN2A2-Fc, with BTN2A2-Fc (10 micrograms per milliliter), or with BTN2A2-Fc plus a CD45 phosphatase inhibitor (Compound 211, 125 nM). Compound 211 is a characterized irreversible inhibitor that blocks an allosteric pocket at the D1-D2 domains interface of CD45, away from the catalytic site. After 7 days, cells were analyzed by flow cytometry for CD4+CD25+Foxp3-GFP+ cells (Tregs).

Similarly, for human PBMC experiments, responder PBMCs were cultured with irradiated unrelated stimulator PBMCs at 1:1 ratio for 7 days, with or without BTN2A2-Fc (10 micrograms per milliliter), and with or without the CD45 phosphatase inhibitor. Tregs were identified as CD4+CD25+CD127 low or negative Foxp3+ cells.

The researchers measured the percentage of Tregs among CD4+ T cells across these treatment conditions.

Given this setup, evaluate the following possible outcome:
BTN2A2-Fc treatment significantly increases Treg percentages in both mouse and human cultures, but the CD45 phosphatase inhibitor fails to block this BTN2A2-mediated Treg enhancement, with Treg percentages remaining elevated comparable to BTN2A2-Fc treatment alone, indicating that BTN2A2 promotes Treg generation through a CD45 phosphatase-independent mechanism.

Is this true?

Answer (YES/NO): NO